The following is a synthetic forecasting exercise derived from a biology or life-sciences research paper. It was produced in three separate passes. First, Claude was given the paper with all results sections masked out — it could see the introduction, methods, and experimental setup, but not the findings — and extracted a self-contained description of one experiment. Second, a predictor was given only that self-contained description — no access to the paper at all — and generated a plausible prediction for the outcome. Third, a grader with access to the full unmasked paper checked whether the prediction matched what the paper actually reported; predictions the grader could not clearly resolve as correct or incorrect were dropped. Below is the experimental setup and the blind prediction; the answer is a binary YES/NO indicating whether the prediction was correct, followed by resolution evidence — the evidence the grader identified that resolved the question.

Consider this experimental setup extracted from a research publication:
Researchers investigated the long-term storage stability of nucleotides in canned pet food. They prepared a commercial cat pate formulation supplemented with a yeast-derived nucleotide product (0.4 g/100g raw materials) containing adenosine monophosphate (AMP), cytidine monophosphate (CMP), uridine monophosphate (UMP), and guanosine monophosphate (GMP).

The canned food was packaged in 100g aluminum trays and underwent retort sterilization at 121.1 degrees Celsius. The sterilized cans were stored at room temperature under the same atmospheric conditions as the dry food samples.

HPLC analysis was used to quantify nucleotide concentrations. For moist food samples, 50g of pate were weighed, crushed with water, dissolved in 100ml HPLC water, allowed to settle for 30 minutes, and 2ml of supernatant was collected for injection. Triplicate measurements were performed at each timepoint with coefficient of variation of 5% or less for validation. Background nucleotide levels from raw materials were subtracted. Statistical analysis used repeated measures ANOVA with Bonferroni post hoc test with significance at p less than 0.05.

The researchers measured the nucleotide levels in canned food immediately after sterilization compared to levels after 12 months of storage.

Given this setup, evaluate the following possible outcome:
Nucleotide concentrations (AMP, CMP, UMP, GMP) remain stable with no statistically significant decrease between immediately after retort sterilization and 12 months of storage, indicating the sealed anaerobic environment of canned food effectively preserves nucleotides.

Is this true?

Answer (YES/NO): YES